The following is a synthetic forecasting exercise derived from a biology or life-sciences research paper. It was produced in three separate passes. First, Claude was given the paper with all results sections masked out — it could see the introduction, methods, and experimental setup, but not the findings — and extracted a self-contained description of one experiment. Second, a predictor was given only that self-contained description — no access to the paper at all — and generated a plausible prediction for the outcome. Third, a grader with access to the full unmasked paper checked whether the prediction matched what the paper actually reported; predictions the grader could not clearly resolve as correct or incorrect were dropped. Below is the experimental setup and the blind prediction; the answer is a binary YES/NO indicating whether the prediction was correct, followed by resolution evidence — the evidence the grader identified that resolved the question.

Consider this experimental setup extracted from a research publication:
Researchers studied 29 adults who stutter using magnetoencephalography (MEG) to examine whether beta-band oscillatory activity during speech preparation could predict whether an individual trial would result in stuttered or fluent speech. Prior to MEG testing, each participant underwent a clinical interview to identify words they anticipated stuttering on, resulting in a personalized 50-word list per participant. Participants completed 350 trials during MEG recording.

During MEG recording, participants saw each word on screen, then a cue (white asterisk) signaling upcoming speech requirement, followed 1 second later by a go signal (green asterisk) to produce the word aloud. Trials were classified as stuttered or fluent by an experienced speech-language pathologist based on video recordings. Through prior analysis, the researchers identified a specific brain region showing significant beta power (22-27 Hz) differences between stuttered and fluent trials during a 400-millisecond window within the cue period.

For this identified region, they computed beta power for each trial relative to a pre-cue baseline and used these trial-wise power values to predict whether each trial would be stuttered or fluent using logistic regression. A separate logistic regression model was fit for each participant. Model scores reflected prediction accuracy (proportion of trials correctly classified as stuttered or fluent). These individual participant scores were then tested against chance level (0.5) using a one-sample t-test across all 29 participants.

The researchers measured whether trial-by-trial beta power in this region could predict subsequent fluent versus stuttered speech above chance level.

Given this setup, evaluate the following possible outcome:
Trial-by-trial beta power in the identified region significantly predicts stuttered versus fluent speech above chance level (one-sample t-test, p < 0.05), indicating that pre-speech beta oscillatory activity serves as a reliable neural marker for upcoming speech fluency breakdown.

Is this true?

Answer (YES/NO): YES